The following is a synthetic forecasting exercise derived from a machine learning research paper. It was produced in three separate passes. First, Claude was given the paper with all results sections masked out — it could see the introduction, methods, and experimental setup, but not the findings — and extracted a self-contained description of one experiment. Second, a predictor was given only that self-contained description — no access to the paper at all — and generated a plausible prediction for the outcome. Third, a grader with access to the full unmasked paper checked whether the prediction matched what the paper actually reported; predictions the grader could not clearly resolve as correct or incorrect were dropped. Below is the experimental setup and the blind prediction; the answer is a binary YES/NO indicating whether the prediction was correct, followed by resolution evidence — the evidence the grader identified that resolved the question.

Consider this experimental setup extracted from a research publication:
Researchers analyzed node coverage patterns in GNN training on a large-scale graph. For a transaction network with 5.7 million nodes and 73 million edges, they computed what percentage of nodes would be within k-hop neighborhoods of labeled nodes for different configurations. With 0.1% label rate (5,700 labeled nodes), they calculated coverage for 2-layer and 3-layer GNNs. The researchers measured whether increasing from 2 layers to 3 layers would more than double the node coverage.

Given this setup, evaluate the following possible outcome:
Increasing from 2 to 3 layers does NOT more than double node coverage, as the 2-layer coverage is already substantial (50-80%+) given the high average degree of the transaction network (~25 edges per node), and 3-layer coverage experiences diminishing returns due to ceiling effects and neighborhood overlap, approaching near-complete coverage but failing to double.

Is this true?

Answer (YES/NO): NO